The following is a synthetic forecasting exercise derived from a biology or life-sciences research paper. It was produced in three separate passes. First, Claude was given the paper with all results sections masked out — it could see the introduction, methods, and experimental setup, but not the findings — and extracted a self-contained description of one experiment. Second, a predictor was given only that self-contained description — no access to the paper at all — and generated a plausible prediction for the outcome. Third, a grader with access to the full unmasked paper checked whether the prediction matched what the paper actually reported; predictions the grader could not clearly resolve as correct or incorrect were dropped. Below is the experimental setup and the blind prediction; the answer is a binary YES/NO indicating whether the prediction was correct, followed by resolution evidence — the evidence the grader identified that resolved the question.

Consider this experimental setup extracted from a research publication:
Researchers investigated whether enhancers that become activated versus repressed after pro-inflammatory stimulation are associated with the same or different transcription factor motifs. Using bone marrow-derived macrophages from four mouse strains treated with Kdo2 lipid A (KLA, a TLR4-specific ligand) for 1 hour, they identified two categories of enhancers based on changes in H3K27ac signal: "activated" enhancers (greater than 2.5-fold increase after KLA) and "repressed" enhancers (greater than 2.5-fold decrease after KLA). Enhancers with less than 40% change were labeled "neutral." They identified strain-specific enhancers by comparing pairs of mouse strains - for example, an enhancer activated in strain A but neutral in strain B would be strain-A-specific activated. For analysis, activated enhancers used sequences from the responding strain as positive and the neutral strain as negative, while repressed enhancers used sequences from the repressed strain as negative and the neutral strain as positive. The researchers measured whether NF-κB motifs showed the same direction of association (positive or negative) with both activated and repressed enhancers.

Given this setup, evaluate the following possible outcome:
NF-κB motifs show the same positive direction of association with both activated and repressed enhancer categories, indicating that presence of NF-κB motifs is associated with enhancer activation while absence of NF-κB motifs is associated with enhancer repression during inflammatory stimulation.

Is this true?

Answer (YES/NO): NO